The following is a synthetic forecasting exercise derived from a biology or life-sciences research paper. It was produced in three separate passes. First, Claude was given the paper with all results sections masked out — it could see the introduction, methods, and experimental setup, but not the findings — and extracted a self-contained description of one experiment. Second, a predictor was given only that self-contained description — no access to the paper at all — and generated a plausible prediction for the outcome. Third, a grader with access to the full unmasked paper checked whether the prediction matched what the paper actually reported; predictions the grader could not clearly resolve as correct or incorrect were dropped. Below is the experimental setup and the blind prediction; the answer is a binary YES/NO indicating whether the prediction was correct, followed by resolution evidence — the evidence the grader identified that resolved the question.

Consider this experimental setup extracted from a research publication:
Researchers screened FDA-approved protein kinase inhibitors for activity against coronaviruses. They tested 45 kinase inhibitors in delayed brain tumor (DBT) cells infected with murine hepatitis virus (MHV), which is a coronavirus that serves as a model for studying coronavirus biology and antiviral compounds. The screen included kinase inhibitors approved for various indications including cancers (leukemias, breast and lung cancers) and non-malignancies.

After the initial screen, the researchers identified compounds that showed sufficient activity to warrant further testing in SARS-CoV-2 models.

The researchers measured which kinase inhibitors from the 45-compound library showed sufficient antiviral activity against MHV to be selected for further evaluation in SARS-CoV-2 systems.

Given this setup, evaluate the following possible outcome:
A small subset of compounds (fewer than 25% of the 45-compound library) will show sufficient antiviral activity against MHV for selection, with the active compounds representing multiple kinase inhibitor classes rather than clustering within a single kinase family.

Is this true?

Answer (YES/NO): NO